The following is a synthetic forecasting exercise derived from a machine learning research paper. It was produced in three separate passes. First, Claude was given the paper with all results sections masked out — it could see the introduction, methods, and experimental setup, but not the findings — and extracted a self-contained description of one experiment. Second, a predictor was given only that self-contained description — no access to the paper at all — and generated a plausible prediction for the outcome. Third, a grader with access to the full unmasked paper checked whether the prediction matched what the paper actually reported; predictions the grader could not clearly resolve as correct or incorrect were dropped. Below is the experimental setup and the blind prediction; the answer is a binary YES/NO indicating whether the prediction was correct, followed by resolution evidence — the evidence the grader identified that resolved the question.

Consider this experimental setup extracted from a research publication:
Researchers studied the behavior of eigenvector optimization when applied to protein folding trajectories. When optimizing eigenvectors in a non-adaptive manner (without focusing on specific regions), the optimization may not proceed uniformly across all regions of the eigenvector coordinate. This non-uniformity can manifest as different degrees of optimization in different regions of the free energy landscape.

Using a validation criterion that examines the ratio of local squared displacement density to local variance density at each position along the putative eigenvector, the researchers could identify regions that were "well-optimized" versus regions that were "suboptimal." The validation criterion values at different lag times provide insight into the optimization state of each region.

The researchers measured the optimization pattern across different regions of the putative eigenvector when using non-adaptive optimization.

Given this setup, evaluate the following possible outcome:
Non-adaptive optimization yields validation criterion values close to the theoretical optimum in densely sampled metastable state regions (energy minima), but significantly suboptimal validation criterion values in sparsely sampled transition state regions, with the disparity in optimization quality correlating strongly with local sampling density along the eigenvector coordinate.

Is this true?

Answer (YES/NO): NO